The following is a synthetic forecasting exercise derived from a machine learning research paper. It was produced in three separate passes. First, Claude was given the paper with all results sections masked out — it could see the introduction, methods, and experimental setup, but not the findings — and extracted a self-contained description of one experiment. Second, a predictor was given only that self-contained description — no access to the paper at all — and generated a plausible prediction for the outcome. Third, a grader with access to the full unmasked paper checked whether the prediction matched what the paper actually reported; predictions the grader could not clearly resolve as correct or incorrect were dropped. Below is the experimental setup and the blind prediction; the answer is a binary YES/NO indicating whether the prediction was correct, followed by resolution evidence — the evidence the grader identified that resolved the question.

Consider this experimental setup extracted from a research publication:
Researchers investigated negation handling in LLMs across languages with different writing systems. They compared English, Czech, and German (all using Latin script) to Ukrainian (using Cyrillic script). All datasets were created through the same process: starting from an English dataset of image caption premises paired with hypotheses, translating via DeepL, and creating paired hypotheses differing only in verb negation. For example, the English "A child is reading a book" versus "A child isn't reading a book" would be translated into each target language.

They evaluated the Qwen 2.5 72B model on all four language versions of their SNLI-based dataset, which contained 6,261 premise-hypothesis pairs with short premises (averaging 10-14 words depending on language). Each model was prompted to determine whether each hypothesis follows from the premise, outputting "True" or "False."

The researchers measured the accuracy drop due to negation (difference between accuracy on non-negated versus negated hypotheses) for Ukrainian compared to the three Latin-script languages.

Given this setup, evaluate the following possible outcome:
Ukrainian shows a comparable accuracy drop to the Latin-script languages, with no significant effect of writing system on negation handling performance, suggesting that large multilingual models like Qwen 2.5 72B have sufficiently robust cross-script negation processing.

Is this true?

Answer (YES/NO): NO